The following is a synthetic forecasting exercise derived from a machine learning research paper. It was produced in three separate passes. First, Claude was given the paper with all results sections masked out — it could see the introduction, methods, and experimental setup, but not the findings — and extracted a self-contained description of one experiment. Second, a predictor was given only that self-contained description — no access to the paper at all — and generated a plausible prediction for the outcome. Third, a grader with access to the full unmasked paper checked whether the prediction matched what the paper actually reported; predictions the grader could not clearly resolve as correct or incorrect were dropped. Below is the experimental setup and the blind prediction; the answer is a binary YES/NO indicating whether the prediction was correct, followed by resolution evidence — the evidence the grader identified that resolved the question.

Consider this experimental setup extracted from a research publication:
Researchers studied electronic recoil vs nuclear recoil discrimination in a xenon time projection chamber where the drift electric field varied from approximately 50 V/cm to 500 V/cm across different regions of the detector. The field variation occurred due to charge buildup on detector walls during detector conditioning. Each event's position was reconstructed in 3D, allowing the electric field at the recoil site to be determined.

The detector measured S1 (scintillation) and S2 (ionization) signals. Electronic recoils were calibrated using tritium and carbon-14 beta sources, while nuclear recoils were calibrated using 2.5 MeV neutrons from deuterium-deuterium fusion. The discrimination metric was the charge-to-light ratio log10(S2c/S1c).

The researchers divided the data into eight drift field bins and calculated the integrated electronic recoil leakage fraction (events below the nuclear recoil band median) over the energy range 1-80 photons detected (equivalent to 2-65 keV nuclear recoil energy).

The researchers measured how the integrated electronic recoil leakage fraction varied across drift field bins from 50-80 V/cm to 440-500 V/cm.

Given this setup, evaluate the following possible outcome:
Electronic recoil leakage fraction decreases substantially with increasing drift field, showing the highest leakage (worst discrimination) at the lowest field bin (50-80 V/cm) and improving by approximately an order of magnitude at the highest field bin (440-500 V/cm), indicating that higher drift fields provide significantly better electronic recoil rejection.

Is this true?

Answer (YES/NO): NO